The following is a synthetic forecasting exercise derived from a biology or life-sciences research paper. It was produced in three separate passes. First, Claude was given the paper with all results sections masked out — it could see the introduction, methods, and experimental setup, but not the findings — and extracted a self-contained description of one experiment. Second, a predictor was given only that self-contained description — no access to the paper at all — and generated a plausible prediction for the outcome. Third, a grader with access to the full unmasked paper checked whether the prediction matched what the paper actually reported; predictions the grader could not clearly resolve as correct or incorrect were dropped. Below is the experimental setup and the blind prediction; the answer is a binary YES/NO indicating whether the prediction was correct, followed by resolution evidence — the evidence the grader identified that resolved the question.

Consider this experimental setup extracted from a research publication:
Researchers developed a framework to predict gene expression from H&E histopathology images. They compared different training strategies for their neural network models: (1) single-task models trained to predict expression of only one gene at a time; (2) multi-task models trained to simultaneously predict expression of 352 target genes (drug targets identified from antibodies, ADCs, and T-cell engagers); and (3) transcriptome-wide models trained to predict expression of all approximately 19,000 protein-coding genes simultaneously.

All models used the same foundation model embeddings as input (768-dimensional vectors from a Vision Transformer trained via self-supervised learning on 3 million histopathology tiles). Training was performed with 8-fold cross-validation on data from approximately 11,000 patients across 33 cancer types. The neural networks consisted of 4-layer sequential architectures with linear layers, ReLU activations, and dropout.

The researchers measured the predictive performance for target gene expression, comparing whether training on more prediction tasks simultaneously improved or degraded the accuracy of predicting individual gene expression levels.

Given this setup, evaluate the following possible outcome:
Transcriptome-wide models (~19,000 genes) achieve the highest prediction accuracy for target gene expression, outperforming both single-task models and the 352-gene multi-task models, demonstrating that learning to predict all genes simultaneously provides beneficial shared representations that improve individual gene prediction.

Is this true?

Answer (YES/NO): YES